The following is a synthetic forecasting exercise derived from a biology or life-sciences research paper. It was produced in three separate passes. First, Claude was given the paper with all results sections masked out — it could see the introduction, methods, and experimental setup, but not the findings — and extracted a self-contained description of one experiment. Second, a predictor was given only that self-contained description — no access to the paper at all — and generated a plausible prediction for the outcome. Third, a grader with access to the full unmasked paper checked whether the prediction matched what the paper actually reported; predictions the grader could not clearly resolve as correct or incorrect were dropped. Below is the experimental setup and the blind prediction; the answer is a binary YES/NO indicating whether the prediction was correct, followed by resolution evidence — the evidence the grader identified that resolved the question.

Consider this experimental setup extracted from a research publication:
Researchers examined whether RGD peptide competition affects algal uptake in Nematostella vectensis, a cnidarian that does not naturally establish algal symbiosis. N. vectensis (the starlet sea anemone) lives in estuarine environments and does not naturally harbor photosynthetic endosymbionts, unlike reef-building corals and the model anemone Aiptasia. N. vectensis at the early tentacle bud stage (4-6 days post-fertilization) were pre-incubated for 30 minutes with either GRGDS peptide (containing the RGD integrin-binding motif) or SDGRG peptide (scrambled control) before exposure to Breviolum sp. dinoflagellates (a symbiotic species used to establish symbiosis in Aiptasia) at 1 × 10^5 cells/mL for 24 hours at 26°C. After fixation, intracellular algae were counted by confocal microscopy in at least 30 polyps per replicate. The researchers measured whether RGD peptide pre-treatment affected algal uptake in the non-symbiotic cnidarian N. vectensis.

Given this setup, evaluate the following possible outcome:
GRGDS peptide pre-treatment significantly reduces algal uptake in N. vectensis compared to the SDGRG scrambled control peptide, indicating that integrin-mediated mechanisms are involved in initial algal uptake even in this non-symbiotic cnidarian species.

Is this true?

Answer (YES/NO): NO